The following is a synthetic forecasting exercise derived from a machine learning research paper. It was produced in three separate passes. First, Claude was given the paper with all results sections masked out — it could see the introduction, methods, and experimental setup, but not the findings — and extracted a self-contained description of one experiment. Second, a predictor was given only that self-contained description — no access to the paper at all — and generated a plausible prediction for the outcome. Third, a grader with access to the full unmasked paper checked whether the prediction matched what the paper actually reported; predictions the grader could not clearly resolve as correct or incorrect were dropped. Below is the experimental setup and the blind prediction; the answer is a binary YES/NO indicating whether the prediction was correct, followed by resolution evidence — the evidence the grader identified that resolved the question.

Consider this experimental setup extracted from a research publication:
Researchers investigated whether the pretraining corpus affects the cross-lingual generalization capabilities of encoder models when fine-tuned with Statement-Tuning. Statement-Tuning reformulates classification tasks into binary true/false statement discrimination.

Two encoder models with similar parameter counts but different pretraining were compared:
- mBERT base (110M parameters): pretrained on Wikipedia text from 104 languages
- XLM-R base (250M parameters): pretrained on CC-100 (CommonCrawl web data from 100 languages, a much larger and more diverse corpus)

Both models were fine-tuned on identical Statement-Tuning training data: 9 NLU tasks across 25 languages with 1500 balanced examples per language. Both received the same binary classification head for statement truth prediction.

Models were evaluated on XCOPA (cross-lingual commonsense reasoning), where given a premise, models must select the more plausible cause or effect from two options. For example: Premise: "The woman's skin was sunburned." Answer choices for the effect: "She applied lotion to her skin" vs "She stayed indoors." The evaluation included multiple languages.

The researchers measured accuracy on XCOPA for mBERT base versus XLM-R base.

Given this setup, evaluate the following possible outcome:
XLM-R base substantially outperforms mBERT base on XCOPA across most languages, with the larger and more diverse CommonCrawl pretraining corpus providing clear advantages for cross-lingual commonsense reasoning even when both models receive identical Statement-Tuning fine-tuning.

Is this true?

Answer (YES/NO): NO